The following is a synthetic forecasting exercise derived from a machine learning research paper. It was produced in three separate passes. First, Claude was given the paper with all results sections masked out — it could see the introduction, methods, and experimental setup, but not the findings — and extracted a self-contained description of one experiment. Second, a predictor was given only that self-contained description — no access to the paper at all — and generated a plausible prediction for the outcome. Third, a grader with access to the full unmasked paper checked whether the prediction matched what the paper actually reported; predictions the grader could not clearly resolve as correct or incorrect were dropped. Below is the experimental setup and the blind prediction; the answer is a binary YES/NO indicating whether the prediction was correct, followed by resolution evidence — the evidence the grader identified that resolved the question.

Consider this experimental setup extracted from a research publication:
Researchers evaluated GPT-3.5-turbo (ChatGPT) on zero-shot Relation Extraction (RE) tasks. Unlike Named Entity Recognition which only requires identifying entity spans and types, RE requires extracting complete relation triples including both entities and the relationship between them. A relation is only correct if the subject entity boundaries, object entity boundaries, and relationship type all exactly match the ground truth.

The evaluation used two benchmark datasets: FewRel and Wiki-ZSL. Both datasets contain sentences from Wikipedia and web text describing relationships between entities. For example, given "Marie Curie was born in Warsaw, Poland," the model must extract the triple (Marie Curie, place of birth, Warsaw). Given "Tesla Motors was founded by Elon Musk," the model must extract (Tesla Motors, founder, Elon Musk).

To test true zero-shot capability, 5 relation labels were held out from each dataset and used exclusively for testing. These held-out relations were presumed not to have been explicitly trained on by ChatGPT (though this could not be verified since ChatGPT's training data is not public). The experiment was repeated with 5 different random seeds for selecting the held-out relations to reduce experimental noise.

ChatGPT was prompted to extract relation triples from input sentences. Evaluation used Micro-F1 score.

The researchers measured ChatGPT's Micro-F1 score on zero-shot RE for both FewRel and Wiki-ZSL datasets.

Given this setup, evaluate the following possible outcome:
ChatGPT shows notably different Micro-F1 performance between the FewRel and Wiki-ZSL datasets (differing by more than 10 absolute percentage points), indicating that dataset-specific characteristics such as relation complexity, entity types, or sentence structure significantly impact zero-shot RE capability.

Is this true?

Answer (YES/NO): NO